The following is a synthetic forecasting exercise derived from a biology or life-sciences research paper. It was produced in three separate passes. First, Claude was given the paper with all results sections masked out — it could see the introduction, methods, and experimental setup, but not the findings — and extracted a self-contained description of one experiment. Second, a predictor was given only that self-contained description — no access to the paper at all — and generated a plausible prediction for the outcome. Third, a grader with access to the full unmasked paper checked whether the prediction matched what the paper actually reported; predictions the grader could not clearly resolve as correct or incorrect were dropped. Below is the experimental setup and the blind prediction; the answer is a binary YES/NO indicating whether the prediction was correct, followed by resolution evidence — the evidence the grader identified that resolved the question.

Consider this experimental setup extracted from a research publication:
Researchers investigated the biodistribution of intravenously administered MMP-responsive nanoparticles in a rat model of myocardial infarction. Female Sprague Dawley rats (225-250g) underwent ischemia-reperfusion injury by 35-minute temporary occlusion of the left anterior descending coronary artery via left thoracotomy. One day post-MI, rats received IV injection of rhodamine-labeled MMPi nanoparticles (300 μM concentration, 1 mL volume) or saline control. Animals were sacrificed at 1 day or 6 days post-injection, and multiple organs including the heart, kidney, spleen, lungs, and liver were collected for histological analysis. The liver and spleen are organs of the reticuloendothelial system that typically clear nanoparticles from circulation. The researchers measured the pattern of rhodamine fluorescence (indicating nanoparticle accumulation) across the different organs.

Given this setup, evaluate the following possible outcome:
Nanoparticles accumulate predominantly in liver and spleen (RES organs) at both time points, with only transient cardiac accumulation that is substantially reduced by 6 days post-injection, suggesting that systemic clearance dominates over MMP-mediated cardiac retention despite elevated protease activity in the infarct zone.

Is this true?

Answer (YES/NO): NO